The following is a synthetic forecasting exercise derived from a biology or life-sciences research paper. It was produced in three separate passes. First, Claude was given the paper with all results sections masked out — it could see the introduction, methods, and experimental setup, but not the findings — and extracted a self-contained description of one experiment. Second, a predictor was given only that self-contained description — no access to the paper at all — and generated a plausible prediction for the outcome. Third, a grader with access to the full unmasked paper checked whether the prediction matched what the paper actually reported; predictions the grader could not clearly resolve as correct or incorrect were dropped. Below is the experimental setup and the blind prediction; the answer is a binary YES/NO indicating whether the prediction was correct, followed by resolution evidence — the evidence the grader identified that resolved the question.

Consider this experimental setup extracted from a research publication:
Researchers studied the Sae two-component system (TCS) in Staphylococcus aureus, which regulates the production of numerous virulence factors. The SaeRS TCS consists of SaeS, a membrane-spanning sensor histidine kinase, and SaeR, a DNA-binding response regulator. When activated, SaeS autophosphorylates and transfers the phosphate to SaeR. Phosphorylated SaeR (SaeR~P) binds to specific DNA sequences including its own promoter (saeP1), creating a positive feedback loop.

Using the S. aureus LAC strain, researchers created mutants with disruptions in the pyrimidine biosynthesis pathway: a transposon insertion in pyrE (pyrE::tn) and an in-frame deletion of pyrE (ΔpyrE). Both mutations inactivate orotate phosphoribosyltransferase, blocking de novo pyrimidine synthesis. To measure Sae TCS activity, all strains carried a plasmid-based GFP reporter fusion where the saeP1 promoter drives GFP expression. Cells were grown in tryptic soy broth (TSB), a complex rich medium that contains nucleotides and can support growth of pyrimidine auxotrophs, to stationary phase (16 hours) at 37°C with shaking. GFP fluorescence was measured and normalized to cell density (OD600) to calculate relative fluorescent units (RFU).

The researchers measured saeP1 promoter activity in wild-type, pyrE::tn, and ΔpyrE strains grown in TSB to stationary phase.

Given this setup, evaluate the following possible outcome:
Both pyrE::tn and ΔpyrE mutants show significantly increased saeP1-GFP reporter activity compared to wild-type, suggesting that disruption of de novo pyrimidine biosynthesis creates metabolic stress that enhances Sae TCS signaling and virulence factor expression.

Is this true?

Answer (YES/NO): NO